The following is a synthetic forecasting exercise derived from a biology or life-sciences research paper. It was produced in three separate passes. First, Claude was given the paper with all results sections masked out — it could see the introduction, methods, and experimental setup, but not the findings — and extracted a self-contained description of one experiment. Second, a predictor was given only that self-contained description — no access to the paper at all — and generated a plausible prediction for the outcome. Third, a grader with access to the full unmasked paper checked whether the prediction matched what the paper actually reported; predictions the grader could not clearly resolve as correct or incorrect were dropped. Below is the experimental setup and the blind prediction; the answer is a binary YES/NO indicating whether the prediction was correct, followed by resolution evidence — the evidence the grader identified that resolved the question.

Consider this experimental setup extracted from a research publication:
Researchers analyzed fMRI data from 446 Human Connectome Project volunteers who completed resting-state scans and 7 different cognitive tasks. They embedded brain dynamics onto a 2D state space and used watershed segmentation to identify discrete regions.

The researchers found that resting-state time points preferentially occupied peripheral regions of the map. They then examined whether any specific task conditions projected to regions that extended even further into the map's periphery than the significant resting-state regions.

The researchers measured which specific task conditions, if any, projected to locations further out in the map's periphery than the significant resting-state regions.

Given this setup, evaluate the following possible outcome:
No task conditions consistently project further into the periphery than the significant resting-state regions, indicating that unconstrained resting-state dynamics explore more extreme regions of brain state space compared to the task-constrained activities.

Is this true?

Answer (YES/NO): NO